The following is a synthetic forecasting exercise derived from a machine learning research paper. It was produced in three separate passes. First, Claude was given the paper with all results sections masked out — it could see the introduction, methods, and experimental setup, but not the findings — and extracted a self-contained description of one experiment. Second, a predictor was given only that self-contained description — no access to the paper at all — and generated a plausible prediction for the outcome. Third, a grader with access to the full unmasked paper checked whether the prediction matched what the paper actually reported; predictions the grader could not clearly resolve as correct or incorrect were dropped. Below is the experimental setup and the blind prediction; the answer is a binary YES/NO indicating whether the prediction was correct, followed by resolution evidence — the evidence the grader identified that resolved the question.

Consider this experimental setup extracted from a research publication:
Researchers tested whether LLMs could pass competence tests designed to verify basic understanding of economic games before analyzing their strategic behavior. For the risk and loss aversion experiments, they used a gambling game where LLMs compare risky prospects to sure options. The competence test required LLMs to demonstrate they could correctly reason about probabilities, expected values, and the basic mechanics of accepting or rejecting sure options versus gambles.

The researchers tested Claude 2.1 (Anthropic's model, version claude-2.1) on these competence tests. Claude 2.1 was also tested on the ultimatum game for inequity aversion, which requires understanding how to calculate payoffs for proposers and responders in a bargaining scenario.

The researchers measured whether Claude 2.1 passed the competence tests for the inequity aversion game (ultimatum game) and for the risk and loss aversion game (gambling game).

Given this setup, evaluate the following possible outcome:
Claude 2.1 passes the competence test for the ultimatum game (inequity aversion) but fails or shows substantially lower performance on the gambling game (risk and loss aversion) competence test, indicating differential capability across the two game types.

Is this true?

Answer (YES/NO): YES